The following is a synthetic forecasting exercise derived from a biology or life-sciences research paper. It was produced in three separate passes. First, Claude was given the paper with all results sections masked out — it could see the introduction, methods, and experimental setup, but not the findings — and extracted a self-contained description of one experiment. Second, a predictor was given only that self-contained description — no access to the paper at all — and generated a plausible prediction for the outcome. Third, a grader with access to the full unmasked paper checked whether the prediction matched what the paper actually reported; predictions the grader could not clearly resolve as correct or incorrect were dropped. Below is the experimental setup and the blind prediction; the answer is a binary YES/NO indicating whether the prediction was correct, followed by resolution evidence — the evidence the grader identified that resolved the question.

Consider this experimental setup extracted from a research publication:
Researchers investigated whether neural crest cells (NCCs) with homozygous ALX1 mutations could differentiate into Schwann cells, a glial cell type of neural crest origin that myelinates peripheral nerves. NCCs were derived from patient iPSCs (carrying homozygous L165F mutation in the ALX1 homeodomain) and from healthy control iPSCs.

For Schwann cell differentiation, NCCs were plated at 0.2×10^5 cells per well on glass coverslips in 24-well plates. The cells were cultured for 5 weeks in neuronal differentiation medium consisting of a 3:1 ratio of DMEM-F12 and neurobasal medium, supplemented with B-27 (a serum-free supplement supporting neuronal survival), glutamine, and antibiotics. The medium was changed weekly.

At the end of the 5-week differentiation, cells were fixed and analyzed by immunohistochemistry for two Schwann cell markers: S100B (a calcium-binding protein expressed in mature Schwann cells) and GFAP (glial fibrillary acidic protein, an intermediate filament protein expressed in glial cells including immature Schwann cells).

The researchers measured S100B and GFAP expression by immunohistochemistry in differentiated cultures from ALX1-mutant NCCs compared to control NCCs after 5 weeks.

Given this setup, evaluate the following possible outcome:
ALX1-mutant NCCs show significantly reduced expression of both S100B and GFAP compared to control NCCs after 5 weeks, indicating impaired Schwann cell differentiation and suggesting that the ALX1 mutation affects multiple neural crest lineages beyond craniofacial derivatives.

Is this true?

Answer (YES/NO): NO